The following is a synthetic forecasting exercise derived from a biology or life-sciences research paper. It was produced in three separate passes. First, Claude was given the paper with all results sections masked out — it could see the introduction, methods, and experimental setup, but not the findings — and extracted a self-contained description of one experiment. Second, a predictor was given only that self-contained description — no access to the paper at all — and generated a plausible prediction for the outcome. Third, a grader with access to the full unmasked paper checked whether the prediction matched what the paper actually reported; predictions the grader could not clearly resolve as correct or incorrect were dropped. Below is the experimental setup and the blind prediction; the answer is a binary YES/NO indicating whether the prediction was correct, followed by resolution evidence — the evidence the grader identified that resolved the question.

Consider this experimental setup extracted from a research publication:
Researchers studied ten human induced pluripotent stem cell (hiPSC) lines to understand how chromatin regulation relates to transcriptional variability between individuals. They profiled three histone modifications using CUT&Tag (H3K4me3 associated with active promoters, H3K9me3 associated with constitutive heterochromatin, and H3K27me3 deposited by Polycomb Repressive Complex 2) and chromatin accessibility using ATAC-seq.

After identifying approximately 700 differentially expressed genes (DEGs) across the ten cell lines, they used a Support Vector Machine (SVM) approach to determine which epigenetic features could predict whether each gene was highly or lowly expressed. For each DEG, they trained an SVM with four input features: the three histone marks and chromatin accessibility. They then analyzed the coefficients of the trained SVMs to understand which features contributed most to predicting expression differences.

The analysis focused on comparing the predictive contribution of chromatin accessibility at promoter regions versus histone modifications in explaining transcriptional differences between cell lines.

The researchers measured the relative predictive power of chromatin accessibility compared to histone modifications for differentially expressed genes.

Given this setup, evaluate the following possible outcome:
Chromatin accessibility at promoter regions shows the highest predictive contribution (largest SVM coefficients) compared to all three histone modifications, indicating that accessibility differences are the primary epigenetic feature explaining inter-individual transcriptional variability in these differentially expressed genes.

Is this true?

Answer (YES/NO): NO